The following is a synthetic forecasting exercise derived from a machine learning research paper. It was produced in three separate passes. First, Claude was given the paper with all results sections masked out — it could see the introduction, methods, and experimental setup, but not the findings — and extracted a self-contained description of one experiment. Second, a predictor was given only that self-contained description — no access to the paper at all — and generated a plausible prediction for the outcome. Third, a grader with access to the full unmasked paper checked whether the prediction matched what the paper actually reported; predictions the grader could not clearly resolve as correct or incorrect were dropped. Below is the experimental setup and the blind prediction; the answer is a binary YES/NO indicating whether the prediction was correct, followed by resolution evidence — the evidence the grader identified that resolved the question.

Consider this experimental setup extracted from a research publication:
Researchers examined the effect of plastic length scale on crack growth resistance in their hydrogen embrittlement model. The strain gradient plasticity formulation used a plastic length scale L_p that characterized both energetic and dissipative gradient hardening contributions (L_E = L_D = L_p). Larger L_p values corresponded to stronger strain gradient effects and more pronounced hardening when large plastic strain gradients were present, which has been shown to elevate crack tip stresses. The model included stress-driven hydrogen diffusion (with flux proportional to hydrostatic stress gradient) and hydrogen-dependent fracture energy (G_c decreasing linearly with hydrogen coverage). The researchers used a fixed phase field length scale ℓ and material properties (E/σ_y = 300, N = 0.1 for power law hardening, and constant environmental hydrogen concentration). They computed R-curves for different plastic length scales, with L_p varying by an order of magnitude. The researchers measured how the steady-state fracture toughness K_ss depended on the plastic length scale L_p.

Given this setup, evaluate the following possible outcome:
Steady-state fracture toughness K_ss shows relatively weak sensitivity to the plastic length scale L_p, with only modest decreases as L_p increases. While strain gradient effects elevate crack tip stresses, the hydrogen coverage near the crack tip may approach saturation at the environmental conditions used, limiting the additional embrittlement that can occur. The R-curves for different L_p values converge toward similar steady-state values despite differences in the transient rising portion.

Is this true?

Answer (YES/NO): NO